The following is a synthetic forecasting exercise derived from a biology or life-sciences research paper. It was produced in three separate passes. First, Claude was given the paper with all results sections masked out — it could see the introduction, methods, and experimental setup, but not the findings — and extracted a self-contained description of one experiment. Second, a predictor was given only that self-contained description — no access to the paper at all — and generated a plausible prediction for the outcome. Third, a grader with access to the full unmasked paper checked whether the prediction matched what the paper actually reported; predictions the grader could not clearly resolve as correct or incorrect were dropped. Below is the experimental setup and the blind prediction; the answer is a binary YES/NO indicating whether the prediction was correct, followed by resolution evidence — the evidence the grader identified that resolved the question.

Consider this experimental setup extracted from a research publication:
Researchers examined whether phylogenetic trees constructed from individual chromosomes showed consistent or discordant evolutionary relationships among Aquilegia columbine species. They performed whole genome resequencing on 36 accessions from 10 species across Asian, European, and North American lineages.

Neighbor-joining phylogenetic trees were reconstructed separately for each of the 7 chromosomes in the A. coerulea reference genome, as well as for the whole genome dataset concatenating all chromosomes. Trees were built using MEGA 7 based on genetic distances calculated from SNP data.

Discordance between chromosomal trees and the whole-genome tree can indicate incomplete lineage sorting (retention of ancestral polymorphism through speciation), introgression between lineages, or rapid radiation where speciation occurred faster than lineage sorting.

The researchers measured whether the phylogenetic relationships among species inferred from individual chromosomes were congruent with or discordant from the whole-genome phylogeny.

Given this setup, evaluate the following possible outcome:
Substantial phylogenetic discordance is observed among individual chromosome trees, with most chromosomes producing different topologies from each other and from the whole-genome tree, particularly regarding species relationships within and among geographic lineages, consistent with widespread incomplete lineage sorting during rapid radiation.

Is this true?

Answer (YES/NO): NO